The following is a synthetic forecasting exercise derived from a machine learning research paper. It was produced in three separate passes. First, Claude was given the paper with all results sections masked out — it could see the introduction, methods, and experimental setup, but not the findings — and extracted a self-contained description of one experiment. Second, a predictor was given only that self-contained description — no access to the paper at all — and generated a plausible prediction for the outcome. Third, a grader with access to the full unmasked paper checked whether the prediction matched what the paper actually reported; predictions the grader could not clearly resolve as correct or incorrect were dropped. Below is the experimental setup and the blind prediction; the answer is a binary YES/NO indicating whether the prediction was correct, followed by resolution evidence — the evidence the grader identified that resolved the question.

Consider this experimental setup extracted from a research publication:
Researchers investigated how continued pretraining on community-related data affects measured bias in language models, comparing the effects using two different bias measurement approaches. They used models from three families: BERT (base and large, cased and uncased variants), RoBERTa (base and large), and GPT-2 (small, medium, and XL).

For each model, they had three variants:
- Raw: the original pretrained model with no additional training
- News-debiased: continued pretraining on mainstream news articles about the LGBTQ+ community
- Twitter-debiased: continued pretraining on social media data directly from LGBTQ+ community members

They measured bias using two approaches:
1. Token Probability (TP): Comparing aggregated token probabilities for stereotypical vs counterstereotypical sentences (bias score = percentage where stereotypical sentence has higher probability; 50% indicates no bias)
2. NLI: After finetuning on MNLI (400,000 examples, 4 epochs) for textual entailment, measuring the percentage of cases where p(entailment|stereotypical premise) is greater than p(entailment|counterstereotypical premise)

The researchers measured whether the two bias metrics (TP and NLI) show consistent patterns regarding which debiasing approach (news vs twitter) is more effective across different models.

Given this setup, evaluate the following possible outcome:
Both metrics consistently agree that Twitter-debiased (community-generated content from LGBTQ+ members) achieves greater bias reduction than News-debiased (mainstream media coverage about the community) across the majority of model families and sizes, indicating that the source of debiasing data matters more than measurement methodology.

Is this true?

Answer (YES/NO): NO